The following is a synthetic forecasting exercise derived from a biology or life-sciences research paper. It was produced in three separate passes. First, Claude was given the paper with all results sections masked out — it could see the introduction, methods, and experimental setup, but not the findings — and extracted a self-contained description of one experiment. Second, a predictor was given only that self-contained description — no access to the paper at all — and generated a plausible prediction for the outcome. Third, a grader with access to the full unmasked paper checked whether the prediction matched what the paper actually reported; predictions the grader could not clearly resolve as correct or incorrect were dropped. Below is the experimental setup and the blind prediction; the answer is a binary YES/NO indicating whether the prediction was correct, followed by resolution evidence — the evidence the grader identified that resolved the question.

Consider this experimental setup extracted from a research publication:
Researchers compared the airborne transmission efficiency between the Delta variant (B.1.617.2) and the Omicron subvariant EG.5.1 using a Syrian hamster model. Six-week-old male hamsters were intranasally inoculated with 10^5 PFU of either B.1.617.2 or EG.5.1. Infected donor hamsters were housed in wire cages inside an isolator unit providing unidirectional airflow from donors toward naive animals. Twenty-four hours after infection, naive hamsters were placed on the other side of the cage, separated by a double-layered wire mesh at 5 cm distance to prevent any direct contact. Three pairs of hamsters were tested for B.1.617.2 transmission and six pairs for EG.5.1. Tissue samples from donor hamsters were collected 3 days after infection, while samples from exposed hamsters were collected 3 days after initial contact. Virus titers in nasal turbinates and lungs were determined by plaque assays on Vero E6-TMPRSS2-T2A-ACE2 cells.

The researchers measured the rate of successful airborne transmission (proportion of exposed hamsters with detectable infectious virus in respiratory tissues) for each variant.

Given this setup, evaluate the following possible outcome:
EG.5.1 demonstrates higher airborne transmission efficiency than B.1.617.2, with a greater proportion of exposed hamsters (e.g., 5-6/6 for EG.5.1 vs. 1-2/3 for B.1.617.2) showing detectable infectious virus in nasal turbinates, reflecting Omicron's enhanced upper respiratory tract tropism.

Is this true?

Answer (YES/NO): NO